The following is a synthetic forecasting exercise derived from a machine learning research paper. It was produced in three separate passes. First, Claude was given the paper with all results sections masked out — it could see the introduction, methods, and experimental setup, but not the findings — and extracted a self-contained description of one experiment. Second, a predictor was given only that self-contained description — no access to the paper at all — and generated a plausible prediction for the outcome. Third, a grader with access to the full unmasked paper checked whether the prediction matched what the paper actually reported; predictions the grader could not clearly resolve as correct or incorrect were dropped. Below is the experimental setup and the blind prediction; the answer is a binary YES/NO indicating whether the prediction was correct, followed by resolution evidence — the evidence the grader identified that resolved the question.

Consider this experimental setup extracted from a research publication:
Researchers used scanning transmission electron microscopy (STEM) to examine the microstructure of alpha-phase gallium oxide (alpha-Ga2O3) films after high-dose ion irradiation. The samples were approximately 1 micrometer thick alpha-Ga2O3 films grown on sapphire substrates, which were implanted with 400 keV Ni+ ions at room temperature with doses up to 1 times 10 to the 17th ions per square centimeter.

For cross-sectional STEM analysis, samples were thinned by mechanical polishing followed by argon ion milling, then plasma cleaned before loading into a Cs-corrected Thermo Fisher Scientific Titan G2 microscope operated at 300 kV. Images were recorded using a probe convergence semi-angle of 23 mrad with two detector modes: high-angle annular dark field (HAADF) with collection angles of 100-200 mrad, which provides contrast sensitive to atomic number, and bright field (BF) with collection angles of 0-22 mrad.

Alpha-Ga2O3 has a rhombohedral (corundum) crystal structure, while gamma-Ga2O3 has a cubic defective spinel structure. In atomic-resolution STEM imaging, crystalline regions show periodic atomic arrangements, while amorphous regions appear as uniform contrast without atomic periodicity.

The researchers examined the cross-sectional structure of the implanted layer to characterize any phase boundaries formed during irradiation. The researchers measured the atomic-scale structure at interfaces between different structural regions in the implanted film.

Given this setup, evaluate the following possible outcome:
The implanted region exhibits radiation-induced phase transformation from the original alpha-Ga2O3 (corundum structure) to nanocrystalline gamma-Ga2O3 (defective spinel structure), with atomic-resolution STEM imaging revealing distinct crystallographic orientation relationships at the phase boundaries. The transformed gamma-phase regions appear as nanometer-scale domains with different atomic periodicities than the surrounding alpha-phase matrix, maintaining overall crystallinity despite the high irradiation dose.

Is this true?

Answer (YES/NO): NO